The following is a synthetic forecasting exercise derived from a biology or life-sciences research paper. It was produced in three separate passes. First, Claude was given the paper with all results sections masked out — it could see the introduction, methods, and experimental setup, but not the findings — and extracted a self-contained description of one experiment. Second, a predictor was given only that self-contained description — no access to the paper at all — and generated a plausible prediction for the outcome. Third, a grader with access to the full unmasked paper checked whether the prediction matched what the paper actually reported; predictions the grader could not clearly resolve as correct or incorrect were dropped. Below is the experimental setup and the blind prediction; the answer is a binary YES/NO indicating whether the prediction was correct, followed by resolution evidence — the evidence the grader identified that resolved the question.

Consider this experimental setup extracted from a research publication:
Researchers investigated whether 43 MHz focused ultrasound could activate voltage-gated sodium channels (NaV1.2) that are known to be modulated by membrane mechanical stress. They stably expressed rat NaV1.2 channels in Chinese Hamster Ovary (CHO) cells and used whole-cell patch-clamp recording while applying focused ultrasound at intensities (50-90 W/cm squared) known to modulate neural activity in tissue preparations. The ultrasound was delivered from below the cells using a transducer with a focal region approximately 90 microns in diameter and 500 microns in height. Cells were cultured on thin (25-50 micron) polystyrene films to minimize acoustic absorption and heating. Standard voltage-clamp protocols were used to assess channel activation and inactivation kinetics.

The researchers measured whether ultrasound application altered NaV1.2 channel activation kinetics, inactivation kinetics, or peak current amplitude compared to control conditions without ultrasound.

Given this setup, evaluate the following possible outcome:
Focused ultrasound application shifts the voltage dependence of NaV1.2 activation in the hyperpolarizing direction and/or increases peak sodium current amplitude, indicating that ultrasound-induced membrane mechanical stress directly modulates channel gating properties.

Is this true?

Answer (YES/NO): NO